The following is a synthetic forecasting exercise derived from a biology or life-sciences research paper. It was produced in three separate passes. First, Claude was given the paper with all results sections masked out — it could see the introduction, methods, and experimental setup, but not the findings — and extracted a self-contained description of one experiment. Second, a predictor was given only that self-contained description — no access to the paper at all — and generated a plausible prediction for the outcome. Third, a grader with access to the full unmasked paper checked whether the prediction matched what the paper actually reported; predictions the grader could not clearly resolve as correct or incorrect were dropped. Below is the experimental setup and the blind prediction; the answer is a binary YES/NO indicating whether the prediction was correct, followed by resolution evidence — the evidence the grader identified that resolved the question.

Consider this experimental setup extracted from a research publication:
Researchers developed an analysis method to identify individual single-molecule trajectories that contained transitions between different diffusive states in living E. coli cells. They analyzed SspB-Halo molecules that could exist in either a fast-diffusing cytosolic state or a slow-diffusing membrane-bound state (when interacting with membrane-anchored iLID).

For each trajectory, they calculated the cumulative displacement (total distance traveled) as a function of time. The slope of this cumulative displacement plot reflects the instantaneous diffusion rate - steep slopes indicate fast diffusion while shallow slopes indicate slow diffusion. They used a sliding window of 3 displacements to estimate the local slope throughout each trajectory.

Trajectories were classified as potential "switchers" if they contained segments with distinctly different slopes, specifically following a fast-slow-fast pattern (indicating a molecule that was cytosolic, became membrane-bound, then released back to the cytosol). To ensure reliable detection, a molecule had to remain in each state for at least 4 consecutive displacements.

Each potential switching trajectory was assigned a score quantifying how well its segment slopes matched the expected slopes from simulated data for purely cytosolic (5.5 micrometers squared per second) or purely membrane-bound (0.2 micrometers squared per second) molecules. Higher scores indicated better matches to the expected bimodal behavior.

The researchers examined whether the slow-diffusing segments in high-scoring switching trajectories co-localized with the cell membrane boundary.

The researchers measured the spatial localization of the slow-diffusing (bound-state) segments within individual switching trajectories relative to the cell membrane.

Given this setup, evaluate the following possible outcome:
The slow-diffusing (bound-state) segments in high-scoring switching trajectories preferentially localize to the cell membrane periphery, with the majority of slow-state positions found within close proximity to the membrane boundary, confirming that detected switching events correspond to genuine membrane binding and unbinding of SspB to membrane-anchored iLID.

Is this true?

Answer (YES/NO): YES